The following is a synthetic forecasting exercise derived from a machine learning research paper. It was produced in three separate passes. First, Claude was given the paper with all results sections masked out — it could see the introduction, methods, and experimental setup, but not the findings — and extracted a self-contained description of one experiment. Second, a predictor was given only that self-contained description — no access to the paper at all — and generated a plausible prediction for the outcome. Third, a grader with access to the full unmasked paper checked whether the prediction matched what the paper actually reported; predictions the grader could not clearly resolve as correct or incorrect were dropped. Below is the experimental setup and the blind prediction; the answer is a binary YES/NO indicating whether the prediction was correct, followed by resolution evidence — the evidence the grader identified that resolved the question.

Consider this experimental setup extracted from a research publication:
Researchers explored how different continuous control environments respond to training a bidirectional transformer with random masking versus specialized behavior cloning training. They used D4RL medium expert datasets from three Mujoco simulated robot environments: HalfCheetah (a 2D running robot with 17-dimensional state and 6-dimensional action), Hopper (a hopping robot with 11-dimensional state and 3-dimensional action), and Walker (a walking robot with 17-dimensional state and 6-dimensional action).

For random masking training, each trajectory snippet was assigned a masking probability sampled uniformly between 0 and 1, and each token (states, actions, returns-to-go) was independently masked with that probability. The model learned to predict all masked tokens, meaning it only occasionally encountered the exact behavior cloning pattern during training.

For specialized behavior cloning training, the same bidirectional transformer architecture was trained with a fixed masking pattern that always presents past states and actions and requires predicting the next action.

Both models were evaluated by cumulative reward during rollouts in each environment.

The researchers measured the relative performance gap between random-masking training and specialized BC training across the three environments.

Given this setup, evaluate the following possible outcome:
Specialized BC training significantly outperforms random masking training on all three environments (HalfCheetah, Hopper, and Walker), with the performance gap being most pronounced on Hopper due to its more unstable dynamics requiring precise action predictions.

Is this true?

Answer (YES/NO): NO